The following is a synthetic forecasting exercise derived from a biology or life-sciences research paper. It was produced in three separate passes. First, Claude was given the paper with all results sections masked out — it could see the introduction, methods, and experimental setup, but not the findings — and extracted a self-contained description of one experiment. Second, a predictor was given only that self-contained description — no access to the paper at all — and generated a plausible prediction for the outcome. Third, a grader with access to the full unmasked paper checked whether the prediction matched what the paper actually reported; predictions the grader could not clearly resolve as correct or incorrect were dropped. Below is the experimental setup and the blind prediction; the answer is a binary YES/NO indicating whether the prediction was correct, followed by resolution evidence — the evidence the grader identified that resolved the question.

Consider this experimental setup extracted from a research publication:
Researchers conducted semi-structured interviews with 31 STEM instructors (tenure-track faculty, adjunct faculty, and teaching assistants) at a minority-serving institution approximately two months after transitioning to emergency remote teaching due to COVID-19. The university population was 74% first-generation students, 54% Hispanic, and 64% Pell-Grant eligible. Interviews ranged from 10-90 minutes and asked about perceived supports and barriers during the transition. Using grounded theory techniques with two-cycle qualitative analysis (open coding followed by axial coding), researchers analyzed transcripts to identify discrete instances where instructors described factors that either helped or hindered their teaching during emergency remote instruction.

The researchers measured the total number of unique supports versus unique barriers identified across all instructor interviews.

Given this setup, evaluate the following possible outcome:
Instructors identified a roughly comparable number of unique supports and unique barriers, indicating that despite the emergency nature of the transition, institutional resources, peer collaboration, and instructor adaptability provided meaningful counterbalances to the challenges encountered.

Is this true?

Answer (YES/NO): NO